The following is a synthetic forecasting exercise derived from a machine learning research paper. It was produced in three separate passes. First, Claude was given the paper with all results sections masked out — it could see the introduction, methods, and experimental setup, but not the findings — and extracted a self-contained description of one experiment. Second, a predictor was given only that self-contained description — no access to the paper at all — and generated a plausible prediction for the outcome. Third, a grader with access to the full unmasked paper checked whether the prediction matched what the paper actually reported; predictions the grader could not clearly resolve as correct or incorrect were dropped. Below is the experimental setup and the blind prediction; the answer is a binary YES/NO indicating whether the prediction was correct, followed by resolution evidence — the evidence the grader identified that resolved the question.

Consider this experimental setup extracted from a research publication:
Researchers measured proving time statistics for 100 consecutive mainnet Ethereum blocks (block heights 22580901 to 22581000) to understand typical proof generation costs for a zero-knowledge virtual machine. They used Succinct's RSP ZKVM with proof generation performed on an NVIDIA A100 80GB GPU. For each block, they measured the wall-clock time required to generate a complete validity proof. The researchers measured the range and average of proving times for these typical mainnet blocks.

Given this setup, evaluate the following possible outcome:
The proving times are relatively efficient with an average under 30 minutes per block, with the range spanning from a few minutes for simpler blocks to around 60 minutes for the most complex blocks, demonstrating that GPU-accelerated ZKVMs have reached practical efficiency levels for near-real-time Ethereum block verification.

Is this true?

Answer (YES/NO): NO